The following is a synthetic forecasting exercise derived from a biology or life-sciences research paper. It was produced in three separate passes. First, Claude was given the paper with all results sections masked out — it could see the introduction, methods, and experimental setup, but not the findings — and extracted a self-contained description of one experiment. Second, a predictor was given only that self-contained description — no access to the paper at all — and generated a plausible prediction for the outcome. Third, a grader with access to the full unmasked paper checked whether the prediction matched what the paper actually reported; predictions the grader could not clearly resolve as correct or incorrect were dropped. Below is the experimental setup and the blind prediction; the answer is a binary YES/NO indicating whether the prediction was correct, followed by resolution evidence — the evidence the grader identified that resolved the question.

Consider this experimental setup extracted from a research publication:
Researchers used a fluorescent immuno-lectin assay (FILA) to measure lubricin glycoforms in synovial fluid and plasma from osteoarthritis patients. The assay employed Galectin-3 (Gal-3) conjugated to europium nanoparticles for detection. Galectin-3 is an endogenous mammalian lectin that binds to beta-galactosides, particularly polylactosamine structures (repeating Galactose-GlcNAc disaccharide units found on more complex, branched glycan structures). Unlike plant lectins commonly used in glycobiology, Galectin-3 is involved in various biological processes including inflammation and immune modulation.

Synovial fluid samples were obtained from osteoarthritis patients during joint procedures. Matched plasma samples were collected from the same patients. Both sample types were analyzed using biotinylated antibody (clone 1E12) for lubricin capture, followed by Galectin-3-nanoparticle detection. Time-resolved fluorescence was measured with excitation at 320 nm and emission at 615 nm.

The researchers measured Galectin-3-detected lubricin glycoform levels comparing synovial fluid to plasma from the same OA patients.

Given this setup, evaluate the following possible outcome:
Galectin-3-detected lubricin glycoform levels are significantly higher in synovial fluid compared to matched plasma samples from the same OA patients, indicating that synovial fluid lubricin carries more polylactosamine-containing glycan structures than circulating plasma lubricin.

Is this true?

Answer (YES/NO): NO